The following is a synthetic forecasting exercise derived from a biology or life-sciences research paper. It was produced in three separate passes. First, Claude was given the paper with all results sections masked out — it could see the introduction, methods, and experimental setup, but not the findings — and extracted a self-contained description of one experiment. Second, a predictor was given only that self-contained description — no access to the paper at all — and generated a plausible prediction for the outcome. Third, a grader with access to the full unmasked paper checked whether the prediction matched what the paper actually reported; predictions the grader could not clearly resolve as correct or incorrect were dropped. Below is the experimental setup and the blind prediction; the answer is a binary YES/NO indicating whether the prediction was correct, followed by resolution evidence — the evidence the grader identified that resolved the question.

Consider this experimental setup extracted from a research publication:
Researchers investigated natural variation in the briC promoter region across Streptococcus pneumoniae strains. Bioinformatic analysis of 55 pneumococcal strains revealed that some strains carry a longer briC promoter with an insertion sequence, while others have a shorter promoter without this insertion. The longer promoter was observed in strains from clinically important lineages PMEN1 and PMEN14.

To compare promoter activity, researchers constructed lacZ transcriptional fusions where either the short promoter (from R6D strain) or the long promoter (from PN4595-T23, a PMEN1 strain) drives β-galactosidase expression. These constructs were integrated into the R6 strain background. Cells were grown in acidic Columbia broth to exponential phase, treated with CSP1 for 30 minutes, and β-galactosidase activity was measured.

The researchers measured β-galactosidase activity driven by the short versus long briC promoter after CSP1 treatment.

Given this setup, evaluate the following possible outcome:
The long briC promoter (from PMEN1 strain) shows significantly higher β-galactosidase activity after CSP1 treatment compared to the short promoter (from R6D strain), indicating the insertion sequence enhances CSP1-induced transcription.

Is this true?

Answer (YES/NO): NO